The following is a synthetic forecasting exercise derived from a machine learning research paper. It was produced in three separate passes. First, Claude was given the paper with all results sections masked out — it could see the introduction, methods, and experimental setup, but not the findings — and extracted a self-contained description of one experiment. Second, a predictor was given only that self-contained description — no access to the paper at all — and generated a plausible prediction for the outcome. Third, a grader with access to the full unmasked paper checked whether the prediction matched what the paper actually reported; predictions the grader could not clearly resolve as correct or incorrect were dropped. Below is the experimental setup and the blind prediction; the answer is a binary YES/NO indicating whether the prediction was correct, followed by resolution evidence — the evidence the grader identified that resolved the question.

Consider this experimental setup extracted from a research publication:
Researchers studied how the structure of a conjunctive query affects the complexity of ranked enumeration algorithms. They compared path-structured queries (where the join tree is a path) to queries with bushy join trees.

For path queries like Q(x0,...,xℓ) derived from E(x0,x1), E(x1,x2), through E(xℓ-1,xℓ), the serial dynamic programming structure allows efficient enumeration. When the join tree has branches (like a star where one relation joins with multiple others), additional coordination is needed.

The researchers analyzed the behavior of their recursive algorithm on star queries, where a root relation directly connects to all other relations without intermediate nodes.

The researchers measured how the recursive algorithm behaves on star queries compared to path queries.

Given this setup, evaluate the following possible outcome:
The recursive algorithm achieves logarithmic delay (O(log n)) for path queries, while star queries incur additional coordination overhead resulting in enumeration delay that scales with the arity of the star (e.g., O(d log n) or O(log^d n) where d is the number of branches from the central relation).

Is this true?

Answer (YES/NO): NO